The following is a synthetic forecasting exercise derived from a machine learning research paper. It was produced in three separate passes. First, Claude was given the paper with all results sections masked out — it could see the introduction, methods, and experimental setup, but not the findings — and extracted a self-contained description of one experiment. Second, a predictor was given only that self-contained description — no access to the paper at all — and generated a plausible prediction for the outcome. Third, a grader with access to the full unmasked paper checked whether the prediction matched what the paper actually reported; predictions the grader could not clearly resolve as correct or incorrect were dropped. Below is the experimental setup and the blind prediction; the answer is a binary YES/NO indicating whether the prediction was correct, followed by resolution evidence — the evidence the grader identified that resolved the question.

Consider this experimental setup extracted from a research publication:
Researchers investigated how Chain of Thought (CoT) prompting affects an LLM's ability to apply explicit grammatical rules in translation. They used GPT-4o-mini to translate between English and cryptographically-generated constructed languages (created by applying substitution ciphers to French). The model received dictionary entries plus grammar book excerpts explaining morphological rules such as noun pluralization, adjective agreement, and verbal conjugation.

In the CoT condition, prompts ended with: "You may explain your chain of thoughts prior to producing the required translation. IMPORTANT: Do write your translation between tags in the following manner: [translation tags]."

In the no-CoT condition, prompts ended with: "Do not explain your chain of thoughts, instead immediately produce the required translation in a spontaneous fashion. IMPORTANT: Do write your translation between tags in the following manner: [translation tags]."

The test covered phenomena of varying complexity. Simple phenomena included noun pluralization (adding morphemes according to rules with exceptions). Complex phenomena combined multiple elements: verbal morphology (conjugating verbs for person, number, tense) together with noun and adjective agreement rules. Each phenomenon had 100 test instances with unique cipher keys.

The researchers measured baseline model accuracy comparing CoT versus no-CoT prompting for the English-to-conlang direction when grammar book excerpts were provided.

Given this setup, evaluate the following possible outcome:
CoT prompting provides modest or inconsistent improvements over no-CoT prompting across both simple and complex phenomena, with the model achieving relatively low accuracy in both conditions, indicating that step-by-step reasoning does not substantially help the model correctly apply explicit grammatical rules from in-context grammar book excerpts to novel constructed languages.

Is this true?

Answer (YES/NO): NO